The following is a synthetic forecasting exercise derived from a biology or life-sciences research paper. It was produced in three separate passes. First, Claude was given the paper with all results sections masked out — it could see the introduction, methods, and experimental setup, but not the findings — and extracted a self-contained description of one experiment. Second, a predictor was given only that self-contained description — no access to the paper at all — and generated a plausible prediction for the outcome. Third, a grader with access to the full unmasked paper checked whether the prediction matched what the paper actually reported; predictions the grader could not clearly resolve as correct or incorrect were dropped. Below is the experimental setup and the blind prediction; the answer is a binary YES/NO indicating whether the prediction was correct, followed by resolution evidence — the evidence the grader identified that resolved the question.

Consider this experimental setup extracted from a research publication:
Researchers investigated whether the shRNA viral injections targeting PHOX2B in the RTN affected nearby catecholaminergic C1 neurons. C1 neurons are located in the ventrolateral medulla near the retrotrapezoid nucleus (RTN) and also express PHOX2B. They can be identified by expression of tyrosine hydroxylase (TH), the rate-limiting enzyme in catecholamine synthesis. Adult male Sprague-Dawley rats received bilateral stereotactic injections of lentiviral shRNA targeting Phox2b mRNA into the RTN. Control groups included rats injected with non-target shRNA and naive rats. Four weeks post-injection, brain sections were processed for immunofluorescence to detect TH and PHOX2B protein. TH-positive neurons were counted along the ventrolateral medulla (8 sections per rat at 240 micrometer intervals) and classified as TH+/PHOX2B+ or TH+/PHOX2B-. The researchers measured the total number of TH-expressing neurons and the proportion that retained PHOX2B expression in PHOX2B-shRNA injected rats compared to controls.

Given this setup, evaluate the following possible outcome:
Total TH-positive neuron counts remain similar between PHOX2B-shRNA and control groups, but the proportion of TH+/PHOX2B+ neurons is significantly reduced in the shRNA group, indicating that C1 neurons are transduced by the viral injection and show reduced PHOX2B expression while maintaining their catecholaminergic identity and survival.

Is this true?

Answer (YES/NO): NO